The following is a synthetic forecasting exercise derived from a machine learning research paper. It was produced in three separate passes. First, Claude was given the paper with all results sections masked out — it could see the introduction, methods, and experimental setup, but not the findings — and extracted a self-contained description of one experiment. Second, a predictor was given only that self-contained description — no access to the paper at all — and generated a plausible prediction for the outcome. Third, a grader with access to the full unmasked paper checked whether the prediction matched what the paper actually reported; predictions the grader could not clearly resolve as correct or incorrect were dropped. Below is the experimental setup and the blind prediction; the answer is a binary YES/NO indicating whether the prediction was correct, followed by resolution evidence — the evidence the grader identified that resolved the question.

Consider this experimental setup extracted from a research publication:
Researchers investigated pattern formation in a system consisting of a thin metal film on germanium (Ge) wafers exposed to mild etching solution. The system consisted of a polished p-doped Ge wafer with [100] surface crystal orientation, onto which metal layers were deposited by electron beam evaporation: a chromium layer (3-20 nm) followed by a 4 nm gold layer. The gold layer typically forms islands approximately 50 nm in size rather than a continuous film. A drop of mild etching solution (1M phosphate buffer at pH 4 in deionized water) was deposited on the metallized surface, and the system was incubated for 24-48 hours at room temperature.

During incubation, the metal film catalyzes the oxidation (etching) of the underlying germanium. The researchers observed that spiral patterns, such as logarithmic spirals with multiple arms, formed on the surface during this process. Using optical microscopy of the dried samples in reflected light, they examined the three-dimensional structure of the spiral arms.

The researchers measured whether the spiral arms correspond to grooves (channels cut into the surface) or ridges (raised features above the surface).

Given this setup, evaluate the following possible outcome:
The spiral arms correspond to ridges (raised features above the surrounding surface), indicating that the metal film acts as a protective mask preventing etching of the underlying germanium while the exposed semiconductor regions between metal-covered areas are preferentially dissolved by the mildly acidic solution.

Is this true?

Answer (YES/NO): NO